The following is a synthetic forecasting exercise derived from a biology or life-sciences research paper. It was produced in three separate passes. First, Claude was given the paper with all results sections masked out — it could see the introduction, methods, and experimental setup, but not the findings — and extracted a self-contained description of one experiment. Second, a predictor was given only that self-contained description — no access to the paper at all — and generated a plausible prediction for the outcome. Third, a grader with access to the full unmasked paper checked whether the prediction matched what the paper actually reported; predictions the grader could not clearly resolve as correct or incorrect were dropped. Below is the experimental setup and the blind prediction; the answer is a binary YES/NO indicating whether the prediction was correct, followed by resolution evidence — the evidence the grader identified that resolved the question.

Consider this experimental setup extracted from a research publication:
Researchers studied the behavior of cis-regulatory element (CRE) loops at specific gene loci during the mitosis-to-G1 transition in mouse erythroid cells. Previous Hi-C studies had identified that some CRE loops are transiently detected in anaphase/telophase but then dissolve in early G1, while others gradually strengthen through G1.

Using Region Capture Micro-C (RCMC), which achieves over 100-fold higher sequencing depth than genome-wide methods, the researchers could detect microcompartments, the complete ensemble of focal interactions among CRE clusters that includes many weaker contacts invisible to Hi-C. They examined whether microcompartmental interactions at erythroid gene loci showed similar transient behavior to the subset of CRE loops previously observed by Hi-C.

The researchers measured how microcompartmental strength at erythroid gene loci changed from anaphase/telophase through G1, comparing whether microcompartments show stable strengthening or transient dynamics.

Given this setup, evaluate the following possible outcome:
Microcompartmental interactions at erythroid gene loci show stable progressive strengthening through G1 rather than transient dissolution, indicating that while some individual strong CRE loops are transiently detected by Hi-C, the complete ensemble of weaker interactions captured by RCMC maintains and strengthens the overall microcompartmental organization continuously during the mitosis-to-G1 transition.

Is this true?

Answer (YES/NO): NO